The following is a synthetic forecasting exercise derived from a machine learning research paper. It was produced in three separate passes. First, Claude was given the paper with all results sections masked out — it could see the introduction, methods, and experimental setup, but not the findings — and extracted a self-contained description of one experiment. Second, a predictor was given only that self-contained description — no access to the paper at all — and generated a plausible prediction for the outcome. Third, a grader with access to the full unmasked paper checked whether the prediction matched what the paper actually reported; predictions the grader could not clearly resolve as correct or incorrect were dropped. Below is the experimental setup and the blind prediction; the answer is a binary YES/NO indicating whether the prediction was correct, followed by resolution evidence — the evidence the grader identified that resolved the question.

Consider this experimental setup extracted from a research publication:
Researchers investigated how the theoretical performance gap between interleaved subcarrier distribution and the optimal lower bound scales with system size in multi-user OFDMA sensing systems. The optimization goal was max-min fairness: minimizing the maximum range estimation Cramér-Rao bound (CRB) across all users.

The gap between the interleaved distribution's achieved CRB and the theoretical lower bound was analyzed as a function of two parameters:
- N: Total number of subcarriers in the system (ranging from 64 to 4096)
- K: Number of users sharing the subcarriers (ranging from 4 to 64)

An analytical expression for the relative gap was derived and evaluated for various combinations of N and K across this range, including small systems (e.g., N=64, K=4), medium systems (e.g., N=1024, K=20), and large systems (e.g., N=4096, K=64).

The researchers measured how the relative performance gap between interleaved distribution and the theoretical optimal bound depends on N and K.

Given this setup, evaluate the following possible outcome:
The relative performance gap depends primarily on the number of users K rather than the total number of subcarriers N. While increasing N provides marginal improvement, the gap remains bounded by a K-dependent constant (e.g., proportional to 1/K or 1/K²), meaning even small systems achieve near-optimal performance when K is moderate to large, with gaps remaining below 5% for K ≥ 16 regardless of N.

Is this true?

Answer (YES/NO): NO